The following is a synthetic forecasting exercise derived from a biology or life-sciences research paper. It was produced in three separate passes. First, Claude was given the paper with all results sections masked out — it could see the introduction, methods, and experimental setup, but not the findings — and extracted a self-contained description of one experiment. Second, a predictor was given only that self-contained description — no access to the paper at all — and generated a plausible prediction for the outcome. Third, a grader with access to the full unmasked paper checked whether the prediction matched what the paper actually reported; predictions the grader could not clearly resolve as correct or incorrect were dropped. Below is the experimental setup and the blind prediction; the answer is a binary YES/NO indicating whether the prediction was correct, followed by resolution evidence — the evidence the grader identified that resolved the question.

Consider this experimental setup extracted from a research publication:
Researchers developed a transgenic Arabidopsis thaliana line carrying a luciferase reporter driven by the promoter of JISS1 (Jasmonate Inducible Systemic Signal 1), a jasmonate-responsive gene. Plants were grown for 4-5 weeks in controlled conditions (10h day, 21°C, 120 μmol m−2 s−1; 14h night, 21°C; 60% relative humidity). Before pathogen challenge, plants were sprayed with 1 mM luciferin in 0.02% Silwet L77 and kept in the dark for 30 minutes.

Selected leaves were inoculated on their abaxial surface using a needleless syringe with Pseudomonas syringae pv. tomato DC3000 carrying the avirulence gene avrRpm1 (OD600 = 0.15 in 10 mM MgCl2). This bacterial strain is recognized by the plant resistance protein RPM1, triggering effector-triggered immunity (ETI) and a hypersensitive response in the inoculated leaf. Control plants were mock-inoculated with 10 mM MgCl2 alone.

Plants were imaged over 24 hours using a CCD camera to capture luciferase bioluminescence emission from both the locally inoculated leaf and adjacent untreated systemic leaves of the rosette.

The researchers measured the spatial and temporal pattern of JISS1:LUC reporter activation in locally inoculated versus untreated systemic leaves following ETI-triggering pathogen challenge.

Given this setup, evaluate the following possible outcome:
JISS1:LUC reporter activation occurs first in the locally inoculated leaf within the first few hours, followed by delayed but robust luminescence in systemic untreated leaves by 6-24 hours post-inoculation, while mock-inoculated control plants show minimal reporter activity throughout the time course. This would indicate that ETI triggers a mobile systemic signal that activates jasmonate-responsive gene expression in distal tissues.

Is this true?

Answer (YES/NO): NO